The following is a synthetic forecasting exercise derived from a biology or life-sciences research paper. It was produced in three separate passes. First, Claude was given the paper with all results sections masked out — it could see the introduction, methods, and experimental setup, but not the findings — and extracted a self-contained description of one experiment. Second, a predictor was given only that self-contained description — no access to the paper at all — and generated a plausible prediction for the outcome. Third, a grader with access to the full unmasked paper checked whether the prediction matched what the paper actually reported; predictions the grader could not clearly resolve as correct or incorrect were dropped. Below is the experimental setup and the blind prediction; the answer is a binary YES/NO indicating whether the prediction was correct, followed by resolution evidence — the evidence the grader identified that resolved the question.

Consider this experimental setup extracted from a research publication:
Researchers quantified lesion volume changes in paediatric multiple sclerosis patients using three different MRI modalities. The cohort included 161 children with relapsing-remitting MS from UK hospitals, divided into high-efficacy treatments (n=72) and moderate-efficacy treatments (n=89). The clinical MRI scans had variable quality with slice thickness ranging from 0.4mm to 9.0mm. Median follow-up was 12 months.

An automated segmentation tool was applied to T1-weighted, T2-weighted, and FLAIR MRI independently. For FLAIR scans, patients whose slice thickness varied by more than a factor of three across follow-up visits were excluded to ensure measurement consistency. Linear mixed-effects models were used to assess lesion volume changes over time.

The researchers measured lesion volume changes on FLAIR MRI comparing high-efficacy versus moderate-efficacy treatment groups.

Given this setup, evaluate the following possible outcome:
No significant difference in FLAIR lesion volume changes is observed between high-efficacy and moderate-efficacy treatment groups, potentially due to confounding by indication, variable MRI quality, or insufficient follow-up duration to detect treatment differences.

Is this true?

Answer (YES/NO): YES